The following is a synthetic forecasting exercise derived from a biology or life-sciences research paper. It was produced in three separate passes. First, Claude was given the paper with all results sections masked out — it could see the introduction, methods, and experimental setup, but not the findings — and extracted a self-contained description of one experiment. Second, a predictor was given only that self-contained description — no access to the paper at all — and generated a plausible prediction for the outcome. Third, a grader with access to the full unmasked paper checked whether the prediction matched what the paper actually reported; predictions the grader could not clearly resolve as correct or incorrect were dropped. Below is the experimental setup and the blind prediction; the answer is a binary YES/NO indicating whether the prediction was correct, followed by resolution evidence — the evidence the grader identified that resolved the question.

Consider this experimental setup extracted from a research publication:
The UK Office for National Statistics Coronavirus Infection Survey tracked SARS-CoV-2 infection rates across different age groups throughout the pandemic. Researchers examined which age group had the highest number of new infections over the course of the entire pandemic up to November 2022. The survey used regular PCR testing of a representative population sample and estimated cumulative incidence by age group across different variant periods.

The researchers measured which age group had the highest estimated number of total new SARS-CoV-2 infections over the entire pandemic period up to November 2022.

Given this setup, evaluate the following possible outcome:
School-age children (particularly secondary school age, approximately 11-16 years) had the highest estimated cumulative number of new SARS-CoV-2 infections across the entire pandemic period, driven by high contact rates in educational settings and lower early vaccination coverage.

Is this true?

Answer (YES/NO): NO